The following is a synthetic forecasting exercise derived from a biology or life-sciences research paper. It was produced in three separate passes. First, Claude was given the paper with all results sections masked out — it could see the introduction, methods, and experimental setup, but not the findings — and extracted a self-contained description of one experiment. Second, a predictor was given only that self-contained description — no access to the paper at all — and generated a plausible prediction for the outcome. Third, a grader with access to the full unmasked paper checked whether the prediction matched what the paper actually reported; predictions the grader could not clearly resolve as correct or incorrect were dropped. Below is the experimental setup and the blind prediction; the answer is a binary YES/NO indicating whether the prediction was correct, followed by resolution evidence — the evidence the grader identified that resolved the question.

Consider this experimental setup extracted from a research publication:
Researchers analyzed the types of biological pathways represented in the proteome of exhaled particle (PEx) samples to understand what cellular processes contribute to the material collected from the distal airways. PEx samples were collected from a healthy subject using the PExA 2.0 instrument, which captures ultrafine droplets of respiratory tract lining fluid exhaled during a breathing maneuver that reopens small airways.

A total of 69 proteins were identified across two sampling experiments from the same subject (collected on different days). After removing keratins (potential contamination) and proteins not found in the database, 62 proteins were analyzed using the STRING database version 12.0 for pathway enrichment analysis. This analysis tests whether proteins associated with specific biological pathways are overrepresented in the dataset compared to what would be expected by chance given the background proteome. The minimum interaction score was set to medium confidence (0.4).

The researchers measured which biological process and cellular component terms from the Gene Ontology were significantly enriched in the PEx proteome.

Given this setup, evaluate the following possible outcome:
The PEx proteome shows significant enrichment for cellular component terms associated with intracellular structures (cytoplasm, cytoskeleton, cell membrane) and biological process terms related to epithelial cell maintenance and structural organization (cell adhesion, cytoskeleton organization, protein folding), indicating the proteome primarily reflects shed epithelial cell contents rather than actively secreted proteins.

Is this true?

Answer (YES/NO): NO